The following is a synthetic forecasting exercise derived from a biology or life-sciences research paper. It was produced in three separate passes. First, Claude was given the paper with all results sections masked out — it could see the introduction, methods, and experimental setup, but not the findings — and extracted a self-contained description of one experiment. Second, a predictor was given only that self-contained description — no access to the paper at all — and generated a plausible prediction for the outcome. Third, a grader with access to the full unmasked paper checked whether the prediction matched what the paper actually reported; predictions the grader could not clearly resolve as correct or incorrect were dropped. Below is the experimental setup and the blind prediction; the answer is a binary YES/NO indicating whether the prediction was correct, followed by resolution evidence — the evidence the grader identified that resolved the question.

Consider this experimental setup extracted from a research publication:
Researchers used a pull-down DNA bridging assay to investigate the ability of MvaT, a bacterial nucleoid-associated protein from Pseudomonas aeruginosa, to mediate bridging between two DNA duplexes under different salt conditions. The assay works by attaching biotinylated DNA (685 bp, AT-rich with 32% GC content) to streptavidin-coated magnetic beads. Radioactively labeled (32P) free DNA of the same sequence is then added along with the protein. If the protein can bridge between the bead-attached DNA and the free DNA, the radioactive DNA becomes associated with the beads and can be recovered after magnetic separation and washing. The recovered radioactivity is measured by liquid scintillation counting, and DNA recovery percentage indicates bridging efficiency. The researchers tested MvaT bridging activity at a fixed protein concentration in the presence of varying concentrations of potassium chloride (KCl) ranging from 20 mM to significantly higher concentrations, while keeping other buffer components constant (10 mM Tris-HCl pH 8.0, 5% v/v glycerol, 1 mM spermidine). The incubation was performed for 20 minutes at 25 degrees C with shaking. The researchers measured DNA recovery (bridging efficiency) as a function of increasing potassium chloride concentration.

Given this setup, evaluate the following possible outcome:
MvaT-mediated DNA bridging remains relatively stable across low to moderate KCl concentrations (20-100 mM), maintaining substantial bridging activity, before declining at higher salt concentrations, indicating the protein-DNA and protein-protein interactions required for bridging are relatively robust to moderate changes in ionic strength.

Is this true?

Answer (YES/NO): NO